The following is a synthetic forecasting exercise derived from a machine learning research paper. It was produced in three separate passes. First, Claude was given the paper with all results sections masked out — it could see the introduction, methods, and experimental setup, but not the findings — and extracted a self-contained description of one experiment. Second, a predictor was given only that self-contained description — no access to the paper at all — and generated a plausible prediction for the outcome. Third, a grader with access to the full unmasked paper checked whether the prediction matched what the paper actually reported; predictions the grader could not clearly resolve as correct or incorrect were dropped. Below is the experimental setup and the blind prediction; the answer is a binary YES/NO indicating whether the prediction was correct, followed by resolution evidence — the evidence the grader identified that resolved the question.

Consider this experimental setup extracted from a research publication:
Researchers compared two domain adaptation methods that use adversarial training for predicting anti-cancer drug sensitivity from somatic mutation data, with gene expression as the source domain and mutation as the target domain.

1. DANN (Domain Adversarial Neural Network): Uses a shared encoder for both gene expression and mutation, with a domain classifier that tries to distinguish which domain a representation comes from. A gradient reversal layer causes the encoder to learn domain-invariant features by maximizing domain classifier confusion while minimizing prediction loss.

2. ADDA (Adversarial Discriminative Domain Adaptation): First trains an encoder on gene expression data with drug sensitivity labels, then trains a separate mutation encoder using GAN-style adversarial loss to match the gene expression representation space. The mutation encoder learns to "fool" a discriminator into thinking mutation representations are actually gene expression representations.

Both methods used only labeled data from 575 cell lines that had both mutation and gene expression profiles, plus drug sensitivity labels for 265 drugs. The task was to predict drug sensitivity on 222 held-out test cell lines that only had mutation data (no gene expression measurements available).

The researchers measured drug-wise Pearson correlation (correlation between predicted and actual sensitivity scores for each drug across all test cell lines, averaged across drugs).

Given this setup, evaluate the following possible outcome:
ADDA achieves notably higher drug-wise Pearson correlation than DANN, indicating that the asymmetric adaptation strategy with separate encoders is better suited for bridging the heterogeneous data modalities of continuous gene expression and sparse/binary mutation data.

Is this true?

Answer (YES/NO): NO